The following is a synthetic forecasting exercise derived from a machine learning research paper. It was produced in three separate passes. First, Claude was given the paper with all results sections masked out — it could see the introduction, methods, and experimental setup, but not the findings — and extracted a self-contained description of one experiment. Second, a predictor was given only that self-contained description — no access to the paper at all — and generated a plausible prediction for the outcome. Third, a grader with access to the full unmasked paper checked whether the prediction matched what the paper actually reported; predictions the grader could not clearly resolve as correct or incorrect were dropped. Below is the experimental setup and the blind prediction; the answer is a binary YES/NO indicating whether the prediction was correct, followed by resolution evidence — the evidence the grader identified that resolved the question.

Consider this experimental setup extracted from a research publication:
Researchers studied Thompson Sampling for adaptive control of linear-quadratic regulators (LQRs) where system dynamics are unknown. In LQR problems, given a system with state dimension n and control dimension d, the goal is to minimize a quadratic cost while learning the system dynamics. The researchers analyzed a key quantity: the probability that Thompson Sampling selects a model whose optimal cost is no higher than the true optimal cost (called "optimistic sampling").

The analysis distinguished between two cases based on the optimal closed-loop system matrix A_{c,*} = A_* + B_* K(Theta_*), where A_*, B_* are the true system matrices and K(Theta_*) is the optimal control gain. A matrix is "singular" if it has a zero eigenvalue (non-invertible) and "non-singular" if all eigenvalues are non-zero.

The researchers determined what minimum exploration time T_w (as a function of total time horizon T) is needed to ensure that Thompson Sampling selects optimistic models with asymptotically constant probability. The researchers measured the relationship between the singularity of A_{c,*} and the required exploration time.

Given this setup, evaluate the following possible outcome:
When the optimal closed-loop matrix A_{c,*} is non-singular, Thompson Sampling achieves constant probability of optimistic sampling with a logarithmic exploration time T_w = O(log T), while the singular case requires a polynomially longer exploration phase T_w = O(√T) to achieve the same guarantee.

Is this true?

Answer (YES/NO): NO